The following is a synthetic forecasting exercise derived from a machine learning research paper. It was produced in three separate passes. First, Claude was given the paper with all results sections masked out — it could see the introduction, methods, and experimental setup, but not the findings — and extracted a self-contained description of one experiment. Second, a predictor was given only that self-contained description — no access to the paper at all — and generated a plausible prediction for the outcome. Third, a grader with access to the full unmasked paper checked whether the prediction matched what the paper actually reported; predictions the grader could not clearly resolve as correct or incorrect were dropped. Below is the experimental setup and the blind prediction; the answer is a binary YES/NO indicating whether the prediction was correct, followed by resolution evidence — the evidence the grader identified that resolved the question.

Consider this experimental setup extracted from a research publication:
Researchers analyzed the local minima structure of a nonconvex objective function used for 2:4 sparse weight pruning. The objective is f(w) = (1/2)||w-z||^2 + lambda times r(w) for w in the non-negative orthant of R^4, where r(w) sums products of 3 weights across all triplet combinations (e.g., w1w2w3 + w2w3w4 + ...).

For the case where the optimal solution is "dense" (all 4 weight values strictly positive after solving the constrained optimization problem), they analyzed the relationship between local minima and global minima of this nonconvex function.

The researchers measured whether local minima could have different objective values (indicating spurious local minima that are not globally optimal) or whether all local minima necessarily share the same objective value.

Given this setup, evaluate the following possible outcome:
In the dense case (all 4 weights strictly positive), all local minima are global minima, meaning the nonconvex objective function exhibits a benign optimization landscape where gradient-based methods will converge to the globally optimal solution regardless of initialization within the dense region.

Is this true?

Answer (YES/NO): YES